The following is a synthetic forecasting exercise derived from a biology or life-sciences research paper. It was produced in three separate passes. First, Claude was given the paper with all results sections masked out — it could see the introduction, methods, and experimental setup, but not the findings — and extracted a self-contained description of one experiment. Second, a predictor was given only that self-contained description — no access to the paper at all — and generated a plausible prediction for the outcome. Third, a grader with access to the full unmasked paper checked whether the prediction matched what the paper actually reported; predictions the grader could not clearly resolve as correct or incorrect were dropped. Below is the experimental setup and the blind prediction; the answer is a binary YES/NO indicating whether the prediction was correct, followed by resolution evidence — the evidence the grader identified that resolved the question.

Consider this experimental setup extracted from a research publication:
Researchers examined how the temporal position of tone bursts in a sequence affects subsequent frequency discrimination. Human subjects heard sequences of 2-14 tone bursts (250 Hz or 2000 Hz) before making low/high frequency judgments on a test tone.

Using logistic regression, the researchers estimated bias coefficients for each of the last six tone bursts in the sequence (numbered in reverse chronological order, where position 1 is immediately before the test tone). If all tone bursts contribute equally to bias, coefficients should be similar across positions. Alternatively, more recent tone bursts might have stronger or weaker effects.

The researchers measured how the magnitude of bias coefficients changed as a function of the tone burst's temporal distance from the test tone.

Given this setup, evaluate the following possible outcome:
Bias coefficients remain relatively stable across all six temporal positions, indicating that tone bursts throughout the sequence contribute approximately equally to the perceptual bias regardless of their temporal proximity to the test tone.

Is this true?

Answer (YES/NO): NO